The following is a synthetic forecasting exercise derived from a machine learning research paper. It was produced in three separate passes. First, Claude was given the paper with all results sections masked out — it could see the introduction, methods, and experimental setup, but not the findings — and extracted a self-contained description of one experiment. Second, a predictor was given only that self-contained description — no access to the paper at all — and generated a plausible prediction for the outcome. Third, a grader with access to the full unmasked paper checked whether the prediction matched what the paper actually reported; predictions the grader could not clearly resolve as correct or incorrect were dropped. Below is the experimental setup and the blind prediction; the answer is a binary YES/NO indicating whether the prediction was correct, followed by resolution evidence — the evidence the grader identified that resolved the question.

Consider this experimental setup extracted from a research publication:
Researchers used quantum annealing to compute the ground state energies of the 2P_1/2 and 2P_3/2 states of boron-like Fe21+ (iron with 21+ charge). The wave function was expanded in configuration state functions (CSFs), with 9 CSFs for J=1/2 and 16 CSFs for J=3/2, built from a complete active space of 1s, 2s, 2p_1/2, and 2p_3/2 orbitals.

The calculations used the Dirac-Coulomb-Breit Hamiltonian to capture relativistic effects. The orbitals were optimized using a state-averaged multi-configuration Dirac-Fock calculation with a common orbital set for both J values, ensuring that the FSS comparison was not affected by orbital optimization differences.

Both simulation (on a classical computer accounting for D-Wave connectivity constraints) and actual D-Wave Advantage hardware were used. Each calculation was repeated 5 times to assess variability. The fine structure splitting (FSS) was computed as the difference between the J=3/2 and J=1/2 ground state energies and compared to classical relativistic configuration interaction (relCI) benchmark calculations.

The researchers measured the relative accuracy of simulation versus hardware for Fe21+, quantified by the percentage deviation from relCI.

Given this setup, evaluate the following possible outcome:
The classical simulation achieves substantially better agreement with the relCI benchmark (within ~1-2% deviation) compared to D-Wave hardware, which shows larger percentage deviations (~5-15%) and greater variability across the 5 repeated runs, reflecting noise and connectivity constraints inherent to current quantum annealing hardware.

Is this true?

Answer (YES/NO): NO